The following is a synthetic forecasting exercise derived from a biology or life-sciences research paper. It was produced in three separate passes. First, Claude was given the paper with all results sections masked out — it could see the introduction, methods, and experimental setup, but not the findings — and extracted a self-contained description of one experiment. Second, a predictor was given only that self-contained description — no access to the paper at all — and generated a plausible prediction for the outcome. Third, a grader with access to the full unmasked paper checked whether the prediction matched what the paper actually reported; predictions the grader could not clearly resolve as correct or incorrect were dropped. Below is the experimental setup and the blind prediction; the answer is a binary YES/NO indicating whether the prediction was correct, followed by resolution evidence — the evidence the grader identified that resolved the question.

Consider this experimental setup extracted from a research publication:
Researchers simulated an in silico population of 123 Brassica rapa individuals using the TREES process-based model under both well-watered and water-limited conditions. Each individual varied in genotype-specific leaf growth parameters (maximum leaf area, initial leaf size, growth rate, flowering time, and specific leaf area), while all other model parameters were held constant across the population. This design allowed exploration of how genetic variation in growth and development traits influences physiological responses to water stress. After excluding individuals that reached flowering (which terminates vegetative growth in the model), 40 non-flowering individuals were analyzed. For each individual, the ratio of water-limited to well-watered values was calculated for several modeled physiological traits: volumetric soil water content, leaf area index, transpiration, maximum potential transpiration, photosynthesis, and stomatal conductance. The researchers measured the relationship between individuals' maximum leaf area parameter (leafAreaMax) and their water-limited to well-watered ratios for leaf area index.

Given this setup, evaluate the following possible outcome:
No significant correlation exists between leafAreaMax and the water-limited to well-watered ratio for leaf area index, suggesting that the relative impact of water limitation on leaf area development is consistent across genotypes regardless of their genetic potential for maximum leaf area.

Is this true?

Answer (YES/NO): YES